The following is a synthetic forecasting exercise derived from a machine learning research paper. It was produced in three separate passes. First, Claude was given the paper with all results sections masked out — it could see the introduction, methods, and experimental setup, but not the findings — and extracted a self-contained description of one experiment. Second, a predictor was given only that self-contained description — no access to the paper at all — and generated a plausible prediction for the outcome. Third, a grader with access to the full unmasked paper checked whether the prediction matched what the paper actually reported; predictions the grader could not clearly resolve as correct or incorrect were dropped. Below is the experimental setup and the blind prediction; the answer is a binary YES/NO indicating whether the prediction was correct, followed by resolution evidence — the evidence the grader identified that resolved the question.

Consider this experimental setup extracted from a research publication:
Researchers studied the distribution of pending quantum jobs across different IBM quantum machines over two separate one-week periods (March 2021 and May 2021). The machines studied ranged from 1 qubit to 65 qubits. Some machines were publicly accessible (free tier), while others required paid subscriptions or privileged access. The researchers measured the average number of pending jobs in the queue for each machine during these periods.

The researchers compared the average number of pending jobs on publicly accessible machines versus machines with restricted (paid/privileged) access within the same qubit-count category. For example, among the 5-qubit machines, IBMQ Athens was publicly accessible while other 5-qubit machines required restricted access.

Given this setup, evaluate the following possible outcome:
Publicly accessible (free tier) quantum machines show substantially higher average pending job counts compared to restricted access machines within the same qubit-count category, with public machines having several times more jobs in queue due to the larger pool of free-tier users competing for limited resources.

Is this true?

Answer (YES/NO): YES